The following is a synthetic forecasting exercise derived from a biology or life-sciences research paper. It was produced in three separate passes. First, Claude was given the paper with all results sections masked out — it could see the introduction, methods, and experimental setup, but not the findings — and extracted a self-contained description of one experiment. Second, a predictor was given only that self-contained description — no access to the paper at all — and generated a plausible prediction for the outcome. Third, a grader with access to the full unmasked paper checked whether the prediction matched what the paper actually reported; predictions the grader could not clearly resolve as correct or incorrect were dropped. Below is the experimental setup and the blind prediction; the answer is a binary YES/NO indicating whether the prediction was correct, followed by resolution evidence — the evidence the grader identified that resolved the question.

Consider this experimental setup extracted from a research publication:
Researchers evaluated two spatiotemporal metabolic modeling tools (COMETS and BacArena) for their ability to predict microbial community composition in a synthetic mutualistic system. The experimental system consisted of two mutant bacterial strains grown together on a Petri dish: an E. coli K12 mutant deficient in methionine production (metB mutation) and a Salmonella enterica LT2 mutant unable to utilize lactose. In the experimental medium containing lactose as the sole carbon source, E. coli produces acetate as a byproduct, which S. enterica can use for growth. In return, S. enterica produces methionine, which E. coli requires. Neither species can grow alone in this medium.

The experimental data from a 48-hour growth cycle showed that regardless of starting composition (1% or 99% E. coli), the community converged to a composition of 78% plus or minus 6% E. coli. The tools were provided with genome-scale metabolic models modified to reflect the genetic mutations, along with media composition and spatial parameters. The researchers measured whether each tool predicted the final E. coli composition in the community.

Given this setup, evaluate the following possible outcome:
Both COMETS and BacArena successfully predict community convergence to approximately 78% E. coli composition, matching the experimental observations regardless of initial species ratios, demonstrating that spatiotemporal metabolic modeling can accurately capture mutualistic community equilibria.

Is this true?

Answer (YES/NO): NO